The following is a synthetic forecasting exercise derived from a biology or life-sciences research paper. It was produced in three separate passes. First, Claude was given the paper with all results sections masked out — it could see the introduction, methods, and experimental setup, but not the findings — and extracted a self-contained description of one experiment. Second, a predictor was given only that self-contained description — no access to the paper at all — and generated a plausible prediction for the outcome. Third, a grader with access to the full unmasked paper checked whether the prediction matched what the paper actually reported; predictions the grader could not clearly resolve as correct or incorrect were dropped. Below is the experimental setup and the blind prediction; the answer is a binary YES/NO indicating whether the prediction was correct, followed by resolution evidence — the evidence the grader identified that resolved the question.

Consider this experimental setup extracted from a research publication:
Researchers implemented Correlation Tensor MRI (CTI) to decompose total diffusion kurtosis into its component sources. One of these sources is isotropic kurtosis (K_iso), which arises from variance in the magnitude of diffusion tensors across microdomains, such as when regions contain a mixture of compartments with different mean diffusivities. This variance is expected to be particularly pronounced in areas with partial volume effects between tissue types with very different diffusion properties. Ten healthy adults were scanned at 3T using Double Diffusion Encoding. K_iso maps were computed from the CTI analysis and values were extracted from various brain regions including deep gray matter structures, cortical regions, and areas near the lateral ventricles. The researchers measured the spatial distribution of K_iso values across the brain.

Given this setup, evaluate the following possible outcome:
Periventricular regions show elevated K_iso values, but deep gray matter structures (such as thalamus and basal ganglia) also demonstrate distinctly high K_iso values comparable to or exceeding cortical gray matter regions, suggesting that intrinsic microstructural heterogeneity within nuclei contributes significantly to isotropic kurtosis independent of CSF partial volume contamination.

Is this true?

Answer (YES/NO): NO